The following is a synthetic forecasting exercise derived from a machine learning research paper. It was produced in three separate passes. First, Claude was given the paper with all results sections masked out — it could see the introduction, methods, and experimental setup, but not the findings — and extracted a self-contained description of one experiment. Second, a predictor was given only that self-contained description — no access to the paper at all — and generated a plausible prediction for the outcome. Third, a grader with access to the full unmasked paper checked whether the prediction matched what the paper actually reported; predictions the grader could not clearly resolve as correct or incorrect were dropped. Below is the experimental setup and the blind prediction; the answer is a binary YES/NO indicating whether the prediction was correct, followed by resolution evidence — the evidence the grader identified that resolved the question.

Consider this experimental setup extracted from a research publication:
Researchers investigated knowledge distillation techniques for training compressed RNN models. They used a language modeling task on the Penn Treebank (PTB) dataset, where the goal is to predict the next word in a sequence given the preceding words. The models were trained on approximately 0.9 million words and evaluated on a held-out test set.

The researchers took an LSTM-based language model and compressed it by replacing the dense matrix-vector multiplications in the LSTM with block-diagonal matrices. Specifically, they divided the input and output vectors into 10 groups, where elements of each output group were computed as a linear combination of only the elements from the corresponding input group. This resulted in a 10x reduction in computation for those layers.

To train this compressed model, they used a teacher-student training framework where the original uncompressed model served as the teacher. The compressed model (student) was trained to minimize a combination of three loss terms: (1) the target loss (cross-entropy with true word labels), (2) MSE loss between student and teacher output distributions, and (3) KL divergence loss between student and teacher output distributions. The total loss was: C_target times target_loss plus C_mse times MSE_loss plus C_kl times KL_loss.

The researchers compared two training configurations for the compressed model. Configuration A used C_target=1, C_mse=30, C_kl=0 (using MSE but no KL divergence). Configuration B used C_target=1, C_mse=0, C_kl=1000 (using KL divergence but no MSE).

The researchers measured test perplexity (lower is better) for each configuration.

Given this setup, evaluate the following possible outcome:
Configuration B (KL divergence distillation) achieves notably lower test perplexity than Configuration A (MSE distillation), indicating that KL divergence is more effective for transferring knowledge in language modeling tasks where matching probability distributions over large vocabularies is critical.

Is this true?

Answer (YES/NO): NO